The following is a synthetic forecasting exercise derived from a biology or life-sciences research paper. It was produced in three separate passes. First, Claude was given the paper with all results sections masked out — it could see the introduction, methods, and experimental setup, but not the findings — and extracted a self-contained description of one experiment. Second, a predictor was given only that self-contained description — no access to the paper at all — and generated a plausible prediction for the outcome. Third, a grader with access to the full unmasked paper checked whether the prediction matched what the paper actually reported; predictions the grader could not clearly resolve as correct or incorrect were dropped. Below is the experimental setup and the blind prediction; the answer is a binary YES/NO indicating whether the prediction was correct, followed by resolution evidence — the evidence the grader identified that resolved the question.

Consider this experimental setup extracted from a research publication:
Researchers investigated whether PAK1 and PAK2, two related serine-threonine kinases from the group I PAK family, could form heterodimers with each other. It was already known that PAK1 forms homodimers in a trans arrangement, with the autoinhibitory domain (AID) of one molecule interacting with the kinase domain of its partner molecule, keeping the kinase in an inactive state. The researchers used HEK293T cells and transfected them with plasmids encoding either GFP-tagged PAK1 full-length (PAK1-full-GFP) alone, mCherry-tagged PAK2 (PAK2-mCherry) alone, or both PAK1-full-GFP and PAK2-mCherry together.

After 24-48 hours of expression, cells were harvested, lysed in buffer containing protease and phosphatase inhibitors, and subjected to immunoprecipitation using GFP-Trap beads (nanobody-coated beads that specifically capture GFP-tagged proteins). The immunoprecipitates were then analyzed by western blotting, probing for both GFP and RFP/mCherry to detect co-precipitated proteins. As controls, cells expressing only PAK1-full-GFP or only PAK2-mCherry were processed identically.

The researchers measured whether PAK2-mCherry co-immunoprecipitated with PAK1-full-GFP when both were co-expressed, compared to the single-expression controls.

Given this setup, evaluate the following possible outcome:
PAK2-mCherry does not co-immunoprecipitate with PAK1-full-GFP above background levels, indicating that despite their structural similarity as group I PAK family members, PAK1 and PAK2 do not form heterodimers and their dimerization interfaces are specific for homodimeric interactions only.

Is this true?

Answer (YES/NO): NO